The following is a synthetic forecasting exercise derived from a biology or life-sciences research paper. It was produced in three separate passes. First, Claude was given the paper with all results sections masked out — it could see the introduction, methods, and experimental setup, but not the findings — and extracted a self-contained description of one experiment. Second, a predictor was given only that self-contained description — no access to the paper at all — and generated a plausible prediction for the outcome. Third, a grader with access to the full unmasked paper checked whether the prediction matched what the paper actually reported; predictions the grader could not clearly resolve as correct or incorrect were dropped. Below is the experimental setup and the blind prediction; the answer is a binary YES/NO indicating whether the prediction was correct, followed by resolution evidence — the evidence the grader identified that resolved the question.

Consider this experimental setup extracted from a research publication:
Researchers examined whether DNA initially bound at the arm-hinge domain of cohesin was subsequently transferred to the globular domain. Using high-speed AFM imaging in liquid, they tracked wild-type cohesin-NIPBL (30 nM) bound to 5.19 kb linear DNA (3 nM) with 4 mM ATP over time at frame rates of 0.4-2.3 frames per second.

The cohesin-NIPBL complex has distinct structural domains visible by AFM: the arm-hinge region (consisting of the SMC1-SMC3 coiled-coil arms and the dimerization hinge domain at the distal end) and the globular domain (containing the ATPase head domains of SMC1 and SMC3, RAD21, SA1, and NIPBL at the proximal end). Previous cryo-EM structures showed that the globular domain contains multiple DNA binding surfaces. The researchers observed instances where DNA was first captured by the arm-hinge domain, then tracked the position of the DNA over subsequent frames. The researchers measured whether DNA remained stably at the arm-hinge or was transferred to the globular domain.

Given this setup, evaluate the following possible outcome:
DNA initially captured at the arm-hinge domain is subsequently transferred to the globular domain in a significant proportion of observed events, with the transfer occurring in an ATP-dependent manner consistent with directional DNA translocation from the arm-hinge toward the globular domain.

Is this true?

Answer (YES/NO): NO